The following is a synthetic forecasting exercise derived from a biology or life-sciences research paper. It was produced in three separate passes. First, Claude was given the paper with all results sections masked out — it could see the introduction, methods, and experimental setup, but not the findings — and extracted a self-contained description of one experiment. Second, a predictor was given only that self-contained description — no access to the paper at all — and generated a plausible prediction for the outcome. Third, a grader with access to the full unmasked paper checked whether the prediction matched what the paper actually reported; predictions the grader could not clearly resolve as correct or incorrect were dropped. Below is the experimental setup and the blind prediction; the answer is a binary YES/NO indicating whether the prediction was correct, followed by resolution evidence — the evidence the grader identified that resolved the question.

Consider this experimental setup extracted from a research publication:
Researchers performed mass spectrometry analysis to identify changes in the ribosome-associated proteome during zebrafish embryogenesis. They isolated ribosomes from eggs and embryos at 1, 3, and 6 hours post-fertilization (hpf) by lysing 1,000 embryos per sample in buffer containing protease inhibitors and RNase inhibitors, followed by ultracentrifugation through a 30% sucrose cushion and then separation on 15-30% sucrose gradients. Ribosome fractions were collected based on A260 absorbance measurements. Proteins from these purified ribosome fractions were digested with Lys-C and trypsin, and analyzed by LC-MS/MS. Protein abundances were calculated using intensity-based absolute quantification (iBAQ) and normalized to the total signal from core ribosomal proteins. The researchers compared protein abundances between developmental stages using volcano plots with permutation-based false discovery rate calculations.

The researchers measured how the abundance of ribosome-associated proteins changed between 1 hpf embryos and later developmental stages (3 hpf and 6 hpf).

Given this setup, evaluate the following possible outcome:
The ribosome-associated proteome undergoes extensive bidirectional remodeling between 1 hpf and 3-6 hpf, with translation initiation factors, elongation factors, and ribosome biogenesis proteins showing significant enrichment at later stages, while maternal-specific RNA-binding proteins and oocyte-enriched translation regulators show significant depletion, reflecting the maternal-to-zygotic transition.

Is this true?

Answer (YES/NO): NO